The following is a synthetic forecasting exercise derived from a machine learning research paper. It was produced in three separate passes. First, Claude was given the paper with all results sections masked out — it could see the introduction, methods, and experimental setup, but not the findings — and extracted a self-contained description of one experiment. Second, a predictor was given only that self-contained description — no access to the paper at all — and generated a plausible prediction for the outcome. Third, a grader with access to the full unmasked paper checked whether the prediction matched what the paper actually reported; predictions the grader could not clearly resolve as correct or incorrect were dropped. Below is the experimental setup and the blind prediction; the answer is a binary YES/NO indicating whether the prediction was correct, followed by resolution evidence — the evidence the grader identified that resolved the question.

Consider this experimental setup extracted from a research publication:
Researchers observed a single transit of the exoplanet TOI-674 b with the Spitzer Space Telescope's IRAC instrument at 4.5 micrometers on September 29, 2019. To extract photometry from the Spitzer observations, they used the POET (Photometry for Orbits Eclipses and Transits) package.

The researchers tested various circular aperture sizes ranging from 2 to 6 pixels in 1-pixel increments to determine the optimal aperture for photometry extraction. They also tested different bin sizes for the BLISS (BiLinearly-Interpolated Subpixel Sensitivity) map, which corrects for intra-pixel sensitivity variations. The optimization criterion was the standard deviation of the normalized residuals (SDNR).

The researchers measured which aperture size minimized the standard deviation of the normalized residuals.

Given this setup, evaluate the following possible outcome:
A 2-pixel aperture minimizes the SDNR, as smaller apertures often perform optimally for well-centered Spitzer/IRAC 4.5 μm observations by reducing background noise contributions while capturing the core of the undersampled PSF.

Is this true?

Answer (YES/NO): NO